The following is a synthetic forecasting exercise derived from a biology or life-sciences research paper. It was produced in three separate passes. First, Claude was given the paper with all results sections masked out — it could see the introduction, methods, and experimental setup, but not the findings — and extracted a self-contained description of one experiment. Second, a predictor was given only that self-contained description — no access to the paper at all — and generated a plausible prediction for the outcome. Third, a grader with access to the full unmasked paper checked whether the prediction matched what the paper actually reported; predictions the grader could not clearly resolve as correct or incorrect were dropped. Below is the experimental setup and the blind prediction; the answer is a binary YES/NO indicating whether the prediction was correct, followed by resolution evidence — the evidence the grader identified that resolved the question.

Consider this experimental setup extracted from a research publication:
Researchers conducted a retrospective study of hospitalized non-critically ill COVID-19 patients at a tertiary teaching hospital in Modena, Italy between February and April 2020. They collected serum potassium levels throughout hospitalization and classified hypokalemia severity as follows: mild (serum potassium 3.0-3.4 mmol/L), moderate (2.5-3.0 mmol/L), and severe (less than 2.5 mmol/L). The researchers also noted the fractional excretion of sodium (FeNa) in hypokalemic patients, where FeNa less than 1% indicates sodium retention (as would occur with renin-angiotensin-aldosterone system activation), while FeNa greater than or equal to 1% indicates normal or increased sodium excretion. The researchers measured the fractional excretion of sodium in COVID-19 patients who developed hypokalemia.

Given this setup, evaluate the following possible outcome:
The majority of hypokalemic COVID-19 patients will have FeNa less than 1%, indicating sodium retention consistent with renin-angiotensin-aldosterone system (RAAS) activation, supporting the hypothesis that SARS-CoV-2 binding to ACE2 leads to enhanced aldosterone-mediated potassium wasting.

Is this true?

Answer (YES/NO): YES